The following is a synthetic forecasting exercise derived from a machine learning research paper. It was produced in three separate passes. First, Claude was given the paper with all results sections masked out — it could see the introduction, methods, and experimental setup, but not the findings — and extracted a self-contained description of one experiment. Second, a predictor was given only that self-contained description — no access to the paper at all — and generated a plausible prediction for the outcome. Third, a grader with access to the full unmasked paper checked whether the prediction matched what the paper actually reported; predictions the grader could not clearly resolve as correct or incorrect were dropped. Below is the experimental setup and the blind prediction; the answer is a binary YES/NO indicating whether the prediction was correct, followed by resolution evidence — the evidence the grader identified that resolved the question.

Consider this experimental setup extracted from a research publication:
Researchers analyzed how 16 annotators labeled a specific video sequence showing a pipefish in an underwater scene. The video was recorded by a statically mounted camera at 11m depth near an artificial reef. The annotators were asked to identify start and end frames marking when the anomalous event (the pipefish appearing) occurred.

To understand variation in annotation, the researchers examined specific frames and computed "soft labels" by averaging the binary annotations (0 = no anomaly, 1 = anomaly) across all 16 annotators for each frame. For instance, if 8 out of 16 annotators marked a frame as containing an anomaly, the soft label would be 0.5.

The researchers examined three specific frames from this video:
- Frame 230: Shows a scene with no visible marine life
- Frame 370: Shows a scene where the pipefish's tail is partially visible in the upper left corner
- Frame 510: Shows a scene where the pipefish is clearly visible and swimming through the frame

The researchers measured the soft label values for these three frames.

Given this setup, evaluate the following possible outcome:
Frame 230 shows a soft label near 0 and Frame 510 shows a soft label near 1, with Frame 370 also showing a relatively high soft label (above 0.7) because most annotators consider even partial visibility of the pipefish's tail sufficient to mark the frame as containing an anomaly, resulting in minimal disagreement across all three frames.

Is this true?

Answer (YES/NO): NO